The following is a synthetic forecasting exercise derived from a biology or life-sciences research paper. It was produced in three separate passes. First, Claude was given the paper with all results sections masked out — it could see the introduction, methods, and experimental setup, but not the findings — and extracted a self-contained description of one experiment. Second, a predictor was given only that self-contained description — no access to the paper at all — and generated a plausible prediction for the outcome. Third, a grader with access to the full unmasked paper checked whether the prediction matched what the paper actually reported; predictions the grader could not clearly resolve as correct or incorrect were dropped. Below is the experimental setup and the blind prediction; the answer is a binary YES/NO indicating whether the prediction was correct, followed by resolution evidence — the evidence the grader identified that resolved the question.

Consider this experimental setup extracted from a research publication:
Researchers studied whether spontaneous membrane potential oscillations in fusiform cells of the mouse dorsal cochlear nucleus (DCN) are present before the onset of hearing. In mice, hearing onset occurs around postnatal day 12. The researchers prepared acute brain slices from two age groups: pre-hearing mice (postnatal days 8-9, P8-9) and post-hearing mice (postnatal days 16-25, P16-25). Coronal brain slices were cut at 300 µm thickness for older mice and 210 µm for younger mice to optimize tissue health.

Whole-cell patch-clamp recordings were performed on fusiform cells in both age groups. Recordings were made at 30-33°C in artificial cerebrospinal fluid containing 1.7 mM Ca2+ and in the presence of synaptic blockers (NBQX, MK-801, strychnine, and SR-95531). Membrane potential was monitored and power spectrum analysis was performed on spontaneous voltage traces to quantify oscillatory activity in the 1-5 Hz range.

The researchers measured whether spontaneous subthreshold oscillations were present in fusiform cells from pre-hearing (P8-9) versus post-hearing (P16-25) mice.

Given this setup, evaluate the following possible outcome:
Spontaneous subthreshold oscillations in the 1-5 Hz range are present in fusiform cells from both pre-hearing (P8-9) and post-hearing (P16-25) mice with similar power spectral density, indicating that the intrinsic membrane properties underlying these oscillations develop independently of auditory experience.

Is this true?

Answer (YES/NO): NO